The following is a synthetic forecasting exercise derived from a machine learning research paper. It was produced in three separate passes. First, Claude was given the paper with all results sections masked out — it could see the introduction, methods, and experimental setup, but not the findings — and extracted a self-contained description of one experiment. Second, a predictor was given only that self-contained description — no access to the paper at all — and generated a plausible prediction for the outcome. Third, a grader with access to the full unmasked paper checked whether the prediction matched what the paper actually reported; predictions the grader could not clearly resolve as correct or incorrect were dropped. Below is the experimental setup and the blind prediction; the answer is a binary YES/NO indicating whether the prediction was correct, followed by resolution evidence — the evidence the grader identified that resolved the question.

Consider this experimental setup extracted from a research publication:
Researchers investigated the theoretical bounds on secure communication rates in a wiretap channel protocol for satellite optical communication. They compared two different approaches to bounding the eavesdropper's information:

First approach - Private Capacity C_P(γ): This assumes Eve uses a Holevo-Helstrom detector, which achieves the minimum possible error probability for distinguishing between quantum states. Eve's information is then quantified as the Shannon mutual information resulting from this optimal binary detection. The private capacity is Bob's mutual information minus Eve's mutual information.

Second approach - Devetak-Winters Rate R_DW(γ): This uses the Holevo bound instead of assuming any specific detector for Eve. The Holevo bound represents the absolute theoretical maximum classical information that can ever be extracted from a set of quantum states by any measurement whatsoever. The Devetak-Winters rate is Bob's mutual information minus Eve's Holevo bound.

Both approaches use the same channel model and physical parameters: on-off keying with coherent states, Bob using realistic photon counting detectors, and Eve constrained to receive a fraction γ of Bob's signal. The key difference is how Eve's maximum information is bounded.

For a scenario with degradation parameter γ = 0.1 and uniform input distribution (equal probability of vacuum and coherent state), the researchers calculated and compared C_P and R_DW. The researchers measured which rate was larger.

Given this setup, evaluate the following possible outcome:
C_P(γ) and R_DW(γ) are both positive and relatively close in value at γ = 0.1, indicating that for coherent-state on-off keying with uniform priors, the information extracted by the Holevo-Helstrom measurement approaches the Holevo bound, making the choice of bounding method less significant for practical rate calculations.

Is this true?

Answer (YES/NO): NO